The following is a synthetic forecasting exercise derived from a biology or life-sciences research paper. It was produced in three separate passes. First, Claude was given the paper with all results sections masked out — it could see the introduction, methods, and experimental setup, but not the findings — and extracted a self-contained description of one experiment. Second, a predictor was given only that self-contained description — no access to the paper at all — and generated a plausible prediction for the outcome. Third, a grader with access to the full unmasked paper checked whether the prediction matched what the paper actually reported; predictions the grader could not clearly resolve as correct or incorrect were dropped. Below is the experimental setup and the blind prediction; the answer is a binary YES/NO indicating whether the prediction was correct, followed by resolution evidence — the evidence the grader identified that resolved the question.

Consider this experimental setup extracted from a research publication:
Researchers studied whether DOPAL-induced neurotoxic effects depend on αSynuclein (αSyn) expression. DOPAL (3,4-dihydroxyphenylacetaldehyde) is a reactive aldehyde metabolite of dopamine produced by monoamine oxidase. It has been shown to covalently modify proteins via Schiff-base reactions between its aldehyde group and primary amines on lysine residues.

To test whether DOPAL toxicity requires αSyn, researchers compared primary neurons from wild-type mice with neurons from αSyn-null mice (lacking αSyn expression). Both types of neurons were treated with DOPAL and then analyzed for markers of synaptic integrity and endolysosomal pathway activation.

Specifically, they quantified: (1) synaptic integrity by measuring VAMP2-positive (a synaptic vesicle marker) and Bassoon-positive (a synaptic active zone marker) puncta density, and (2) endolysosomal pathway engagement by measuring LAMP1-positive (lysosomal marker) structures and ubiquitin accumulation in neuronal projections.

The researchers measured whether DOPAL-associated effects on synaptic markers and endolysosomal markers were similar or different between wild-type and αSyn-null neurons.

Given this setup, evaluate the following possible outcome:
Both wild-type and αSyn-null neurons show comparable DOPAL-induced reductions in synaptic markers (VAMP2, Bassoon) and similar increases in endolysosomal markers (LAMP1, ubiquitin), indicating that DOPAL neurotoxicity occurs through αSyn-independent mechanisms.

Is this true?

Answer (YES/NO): NO